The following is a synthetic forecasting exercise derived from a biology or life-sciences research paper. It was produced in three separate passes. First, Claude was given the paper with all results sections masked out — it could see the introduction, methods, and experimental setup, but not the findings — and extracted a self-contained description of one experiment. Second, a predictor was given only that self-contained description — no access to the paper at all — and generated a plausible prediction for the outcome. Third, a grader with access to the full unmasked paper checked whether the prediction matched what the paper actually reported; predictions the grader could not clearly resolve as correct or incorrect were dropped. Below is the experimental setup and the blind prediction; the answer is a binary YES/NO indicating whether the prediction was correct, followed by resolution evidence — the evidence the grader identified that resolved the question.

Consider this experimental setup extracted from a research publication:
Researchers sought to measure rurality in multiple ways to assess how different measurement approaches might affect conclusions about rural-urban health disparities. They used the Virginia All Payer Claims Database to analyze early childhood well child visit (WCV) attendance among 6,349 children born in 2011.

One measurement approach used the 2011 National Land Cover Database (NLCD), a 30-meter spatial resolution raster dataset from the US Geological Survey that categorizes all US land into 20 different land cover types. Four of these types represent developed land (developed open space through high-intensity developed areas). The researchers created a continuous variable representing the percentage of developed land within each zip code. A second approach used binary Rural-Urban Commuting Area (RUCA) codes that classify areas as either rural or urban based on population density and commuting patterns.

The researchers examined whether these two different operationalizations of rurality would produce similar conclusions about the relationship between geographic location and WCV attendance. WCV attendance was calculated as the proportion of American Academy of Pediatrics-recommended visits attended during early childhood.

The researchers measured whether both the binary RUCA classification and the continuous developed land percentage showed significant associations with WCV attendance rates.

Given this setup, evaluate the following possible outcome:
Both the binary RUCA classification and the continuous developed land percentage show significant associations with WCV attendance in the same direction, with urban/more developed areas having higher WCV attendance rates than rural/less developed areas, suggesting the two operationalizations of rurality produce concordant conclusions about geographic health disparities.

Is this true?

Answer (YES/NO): YES